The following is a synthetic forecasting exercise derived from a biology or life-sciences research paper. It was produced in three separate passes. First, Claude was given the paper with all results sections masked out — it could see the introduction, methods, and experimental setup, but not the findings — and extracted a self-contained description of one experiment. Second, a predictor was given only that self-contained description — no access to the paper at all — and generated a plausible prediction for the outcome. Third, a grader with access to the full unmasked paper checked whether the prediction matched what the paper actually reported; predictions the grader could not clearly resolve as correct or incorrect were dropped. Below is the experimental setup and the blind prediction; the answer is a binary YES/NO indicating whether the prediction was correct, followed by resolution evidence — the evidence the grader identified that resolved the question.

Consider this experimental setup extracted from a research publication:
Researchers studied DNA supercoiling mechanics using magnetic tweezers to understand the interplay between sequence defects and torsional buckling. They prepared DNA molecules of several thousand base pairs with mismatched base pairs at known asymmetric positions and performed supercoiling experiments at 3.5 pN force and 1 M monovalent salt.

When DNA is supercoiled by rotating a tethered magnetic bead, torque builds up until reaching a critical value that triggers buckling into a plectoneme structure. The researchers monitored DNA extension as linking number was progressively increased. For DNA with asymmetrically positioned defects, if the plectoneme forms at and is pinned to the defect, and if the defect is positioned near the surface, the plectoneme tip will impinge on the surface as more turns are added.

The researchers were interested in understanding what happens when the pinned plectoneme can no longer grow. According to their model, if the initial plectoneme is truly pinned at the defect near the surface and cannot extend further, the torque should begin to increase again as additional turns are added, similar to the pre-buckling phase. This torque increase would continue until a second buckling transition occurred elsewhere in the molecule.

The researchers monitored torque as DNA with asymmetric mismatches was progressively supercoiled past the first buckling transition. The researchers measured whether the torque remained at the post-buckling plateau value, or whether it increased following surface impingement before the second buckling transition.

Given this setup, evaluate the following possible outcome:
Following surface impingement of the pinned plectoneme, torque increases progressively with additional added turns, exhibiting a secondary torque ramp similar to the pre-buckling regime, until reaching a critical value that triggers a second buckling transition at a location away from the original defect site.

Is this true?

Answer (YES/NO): YES